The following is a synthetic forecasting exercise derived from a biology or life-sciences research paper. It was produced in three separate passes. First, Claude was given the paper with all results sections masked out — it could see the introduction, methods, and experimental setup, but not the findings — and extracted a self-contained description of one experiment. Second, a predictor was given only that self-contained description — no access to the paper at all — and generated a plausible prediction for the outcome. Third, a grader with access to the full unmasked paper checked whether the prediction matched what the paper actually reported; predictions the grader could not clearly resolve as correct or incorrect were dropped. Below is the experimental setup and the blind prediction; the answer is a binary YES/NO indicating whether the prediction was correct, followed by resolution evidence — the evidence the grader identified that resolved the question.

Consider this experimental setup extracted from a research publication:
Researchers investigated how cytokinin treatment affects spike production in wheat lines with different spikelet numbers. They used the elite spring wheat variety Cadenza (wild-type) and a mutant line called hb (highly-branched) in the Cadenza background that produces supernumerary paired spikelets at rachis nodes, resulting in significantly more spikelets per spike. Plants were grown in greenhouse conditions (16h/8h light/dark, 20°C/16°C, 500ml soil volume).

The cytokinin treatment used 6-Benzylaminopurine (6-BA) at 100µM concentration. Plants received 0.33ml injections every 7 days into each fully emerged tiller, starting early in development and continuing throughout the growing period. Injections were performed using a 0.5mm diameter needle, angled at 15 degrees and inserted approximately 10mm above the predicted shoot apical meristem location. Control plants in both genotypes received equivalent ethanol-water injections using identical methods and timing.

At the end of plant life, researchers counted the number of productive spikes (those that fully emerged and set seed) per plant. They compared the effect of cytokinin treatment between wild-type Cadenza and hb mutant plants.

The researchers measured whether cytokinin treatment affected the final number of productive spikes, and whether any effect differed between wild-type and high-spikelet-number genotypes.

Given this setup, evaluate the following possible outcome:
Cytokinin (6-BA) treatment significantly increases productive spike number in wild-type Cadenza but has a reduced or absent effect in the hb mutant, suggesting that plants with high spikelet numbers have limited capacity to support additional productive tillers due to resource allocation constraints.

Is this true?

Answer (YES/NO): NO